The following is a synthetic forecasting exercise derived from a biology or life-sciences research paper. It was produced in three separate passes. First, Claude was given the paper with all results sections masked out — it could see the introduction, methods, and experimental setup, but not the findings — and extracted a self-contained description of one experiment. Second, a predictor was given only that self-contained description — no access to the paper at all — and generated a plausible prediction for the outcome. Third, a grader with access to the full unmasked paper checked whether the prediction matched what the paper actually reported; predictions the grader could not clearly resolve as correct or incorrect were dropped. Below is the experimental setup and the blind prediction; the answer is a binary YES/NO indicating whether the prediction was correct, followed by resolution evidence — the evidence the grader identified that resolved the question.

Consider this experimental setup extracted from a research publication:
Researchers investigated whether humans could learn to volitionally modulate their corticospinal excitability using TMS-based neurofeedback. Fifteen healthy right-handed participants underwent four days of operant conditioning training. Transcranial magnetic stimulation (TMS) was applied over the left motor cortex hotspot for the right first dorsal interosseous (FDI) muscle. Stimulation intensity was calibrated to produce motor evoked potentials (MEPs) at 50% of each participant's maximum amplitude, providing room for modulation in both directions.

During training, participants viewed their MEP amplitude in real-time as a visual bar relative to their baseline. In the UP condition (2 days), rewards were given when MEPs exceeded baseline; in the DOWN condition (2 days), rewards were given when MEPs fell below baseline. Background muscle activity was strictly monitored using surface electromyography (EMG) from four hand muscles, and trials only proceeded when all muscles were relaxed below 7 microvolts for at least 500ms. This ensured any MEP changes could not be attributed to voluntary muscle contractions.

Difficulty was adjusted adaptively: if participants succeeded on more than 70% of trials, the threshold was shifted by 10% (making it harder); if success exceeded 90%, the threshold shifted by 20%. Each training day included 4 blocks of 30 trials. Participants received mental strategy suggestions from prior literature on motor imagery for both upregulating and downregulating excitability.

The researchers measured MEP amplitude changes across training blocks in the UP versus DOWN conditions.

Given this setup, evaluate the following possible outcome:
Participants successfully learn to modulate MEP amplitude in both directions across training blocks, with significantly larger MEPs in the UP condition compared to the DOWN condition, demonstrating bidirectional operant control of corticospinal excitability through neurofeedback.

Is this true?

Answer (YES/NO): YES